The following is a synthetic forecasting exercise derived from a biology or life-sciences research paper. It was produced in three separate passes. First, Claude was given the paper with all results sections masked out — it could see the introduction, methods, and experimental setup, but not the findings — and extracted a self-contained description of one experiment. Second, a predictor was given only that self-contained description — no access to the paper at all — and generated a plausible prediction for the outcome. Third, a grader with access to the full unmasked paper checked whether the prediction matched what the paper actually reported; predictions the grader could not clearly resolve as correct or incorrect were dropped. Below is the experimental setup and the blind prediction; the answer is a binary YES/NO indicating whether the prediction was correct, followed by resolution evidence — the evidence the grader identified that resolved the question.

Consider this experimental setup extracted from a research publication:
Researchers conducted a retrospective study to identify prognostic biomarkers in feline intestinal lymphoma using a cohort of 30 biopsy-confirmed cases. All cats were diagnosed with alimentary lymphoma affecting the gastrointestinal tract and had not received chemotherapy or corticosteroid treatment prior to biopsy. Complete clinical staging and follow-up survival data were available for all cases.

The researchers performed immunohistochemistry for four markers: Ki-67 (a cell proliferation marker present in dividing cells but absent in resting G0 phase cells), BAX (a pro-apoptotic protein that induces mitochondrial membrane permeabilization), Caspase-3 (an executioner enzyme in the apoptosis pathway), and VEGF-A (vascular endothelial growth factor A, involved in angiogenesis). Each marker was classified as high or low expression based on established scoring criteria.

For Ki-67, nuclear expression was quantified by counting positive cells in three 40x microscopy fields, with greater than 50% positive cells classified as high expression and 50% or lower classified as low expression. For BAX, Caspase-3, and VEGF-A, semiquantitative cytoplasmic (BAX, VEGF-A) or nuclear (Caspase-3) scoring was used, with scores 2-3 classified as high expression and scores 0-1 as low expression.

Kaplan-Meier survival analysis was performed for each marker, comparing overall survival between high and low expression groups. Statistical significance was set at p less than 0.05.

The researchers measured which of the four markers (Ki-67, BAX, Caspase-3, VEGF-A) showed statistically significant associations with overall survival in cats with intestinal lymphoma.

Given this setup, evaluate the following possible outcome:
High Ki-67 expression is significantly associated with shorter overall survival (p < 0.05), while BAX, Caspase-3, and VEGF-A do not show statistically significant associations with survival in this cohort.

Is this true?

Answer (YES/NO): NO